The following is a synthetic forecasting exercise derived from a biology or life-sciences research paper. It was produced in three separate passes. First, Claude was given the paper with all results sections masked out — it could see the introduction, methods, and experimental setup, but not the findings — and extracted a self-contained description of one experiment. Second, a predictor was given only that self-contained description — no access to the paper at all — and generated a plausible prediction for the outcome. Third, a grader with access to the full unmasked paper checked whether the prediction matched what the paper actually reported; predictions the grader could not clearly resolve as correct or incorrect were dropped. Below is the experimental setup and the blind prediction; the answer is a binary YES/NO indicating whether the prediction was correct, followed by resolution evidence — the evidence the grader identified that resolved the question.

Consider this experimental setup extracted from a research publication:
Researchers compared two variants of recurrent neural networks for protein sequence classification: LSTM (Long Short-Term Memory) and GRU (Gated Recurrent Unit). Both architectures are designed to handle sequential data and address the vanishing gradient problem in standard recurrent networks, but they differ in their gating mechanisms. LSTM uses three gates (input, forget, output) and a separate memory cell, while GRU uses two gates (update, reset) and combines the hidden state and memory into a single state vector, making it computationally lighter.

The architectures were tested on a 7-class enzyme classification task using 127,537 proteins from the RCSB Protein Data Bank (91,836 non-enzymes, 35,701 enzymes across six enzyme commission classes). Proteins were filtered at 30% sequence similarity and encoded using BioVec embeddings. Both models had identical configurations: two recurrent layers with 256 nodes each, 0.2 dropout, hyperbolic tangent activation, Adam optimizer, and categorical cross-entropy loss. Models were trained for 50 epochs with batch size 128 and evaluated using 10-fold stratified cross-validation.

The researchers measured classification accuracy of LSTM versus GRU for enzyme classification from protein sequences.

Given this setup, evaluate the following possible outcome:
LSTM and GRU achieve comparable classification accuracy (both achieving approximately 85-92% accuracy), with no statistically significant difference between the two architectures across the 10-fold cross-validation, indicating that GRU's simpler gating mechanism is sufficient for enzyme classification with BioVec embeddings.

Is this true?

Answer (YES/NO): NO